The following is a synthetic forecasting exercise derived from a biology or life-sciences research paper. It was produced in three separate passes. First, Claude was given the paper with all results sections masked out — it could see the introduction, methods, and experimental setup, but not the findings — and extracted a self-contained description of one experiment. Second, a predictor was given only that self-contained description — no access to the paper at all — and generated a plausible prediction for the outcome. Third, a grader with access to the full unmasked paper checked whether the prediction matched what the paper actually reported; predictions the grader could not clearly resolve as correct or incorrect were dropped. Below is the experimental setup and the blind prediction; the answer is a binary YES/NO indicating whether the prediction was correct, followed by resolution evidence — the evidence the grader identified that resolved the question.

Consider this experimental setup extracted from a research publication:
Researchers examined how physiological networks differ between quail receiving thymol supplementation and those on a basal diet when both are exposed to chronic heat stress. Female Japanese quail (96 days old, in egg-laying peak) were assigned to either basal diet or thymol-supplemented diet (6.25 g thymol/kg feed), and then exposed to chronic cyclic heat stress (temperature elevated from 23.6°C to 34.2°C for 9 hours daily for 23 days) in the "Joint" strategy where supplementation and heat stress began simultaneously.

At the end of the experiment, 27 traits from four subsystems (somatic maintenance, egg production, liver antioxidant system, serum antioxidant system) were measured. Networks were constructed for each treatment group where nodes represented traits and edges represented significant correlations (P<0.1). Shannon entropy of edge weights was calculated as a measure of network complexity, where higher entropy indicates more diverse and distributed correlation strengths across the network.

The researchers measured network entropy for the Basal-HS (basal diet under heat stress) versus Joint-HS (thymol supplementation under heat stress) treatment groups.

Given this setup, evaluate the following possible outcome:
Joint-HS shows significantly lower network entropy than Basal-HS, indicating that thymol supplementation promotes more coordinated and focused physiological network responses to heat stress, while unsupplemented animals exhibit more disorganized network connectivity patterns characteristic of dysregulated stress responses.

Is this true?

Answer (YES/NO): NO